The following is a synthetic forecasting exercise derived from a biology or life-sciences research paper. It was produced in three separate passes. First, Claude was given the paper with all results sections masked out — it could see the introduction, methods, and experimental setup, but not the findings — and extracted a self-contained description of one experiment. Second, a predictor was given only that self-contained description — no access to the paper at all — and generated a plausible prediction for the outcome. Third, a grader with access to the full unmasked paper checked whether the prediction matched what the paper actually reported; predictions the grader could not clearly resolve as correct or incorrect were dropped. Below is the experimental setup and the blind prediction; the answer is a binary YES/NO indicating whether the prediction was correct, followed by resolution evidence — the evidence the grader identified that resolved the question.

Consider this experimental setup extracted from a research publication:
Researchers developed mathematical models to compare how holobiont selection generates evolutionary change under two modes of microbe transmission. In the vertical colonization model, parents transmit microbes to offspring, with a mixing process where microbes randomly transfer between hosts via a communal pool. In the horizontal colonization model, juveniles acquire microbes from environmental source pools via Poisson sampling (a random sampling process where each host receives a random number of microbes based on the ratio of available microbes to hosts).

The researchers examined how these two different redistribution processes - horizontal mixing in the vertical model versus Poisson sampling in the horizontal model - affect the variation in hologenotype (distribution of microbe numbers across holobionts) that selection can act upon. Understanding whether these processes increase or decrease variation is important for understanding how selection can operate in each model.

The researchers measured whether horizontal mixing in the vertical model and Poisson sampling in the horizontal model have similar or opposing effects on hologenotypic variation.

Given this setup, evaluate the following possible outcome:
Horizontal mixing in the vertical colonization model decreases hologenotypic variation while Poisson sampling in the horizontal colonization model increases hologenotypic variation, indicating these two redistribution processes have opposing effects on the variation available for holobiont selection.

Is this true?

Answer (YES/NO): YES